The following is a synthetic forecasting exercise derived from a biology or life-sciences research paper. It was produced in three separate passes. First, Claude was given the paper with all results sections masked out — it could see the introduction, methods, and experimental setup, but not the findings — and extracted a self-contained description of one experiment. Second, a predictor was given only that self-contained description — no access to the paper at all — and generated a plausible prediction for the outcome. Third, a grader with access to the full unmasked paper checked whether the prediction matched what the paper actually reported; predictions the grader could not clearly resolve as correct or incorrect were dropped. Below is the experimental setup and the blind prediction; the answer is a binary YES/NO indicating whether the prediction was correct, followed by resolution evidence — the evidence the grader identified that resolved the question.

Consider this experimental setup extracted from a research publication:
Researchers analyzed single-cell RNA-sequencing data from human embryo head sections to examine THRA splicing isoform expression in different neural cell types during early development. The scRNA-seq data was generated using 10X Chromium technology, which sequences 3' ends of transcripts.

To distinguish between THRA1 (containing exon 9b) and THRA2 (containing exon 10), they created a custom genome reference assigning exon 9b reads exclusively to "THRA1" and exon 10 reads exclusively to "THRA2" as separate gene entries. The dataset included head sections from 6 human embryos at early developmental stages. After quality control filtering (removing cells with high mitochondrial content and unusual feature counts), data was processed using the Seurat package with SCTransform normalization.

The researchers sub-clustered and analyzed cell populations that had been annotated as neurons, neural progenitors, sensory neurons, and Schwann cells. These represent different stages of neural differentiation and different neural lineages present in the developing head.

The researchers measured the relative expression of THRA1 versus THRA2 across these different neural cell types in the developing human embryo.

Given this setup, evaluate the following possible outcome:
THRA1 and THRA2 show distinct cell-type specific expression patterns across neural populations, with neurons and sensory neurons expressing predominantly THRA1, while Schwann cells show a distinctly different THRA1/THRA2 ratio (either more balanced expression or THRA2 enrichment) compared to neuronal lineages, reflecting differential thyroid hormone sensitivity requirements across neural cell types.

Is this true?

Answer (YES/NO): NO